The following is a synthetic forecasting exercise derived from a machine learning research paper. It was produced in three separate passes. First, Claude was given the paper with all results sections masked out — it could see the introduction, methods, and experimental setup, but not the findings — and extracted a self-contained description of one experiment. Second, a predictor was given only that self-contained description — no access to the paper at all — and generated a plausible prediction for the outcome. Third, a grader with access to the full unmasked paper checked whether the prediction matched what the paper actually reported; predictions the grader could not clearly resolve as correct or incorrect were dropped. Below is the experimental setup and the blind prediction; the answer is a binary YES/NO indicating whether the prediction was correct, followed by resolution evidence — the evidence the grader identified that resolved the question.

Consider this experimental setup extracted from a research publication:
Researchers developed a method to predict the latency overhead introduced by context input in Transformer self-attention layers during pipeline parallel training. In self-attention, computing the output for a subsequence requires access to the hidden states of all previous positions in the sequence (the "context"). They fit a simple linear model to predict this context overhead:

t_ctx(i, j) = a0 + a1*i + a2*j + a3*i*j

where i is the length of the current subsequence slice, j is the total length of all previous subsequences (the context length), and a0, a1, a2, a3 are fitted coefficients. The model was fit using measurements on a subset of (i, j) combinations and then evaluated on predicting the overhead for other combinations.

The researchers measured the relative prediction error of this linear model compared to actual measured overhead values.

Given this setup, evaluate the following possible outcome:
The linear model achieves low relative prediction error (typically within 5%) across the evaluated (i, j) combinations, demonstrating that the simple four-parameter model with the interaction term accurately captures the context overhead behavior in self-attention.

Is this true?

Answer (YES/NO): YES